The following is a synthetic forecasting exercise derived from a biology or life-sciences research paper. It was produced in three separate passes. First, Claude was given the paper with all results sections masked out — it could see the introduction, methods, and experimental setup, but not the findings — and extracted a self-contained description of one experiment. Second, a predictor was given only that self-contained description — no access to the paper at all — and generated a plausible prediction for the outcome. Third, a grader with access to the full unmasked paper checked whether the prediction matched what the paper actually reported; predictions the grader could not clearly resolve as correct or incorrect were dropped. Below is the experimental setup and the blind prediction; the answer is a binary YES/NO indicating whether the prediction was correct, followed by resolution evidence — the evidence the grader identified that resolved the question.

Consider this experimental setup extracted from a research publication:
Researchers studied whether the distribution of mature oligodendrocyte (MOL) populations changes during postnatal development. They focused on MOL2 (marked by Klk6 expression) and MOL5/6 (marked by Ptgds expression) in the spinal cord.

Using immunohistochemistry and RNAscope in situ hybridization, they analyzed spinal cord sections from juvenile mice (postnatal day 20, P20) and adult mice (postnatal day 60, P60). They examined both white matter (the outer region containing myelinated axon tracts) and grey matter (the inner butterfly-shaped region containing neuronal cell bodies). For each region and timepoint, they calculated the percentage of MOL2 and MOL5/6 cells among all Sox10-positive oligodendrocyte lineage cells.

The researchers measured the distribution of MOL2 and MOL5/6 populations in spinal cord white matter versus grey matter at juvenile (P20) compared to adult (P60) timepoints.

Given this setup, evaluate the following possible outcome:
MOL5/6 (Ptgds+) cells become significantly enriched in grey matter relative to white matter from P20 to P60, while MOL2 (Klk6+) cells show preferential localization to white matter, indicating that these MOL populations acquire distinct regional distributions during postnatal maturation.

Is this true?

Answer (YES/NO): NO